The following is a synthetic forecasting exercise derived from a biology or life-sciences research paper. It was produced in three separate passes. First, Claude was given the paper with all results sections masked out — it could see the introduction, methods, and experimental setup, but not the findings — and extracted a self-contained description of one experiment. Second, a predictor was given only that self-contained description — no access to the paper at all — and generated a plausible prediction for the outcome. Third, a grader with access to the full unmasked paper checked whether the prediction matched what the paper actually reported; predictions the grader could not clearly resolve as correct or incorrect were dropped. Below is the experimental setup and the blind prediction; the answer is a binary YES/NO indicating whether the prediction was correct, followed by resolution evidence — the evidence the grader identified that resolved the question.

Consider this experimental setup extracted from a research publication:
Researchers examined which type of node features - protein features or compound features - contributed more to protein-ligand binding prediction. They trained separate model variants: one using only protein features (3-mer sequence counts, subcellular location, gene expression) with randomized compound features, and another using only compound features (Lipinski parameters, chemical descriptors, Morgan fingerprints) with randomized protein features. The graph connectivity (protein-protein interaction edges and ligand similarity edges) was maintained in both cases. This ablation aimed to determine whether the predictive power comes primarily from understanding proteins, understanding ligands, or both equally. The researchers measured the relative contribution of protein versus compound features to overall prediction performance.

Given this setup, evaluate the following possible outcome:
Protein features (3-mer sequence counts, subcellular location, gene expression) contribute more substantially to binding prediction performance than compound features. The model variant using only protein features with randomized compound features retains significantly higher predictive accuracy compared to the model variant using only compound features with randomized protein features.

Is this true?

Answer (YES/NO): YES